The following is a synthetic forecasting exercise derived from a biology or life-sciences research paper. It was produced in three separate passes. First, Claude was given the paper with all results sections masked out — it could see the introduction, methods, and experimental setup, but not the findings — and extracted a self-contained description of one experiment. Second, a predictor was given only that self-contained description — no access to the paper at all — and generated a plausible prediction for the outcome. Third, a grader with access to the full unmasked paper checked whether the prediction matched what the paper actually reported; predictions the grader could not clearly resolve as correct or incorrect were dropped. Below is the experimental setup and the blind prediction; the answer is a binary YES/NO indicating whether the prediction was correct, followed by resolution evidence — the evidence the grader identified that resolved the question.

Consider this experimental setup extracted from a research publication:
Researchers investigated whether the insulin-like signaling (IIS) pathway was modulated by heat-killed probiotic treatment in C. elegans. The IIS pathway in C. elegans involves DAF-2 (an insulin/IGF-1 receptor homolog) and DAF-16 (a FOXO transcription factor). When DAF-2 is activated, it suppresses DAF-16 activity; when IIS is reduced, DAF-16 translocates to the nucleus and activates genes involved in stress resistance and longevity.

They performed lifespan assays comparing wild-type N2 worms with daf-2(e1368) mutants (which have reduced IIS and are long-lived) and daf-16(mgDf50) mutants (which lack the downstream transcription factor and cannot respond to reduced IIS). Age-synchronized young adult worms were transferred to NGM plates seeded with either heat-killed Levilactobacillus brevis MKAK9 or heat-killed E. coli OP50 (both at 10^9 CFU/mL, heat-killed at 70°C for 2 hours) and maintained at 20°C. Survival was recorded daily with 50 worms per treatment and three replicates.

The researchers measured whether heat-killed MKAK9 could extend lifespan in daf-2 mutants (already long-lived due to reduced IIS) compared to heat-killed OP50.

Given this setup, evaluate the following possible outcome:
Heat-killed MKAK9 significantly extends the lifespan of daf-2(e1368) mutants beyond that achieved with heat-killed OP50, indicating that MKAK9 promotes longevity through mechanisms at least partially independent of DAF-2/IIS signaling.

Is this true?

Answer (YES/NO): NO